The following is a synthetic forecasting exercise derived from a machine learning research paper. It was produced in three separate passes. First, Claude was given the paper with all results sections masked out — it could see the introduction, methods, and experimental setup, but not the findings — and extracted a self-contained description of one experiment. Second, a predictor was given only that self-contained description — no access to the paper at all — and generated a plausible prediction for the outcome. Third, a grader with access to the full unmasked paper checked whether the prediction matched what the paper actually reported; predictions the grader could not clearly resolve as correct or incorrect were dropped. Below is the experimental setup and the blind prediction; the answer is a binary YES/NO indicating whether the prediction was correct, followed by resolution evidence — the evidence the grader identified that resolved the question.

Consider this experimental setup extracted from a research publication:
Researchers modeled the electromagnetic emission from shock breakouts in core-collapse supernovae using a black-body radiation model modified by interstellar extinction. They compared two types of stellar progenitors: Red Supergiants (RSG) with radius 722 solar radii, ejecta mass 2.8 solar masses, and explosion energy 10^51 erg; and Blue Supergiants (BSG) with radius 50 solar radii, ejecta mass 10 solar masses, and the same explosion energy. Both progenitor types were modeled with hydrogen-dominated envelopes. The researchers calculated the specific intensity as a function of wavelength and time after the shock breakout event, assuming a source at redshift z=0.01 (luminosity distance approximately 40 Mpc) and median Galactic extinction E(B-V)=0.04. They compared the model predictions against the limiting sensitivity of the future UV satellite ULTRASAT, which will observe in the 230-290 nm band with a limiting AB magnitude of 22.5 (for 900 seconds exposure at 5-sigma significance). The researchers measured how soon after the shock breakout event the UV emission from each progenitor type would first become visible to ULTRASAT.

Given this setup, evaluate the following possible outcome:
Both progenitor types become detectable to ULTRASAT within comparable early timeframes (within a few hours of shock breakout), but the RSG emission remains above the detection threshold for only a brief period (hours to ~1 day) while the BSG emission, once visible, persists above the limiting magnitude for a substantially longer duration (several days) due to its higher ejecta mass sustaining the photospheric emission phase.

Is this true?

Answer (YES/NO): NO